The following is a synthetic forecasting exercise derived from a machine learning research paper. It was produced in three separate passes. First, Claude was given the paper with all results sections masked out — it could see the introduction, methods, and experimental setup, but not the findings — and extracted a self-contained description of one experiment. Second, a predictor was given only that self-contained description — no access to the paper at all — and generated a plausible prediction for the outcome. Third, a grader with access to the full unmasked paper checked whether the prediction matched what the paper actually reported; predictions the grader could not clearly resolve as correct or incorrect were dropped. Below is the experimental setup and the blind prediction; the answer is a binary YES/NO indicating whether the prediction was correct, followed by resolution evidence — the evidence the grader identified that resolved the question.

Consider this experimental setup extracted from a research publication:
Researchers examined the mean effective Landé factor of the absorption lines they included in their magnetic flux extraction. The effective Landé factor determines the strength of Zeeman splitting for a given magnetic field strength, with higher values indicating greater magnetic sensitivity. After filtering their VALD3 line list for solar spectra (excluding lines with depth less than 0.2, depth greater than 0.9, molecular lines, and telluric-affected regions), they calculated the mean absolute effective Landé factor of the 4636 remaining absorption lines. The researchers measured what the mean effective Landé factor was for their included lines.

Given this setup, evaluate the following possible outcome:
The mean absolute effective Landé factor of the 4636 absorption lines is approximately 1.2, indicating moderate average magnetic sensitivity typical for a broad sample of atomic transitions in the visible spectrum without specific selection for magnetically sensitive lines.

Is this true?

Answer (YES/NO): YES